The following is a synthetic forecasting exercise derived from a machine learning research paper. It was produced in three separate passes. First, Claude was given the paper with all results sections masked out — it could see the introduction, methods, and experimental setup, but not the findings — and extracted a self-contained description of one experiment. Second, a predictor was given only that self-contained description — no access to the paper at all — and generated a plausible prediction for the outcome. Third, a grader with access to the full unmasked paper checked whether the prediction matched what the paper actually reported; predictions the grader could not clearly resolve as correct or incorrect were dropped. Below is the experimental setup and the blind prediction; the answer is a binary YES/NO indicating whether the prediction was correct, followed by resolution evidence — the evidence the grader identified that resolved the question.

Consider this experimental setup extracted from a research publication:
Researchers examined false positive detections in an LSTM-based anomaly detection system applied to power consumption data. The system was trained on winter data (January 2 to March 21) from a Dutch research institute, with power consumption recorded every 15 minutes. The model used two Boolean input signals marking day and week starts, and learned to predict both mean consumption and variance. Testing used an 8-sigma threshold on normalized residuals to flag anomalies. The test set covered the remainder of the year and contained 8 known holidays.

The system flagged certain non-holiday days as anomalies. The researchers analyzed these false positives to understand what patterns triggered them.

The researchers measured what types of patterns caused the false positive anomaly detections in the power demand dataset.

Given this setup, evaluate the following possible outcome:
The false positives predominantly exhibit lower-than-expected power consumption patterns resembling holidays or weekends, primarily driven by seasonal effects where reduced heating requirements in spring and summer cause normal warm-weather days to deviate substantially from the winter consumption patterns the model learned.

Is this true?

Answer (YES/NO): NO